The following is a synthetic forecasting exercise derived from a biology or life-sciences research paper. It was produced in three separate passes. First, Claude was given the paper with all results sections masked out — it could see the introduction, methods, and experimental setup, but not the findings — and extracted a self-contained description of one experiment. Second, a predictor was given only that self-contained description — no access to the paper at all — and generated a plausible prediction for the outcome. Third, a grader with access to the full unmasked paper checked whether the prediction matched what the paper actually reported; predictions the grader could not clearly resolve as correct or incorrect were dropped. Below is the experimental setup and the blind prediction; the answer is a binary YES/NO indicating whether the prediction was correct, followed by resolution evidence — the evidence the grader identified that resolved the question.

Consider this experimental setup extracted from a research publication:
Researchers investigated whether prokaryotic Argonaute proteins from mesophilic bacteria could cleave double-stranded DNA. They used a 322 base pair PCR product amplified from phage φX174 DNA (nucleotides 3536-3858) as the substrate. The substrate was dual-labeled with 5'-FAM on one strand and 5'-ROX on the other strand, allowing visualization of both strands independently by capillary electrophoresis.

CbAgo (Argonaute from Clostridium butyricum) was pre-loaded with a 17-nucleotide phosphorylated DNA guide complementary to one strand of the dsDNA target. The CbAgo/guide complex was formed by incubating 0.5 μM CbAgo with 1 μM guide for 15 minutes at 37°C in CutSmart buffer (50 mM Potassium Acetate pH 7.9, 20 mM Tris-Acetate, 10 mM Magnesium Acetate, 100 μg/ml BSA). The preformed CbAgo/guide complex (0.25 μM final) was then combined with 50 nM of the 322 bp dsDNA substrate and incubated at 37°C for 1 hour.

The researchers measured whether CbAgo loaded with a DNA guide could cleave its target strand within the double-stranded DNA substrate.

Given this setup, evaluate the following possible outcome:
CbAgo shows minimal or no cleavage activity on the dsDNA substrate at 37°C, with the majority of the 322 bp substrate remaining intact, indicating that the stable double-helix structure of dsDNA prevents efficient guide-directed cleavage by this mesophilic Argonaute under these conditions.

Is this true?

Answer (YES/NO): YES